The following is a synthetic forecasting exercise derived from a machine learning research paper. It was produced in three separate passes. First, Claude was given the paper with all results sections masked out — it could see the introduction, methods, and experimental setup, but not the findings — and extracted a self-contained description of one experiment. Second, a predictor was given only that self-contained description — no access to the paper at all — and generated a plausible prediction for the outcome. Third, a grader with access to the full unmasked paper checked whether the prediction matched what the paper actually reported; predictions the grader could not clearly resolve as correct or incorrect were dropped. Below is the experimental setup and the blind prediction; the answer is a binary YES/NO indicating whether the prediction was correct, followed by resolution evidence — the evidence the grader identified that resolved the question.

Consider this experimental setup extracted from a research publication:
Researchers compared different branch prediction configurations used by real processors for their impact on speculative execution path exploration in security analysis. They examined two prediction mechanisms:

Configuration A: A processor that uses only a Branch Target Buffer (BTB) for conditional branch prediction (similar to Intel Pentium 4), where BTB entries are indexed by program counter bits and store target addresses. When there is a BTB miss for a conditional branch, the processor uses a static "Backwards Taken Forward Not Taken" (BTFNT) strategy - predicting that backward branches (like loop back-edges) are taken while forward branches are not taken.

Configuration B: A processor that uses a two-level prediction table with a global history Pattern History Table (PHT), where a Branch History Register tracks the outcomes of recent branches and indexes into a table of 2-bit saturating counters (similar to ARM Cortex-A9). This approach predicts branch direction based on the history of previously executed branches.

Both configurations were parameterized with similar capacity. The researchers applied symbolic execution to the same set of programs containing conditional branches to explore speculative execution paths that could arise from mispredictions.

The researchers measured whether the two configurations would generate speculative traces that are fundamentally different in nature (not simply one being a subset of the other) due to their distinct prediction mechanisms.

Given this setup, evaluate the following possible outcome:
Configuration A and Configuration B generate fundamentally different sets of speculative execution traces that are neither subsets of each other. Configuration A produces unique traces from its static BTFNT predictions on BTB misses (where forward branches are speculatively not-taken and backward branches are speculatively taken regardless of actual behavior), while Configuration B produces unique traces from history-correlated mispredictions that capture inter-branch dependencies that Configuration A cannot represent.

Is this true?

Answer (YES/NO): YES